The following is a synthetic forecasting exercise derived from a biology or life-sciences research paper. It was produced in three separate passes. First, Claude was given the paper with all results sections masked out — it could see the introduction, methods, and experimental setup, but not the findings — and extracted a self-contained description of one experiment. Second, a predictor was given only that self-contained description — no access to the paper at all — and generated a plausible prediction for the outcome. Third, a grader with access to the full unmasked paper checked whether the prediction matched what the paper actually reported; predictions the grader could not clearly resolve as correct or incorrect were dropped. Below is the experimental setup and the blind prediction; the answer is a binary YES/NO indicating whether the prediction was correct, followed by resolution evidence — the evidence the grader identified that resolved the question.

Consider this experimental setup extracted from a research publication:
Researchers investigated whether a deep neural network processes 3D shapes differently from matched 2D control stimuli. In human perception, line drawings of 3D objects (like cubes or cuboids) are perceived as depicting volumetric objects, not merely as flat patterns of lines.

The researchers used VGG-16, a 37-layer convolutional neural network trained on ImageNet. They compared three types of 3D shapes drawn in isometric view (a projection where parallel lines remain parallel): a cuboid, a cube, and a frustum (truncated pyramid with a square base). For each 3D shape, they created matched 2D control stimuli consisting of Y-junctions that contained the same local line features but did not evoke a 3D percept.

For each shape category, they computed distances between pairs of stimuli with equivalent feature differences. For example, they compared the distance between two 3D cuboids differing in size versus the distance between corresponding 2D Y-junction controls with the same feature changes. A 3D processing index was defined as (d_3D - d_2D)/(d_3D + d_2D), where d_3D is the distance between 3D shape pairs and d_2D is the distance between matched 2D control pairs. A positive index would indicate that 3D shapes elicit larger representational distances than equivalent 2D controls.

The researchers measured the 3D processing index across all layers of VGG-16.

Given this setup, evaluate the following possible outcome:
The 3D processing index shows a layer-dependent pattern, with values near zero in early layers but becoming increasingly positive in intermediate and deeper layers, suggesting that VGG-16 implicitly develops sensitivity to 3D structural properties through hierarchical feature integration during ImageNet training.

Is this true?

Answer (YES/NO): NO